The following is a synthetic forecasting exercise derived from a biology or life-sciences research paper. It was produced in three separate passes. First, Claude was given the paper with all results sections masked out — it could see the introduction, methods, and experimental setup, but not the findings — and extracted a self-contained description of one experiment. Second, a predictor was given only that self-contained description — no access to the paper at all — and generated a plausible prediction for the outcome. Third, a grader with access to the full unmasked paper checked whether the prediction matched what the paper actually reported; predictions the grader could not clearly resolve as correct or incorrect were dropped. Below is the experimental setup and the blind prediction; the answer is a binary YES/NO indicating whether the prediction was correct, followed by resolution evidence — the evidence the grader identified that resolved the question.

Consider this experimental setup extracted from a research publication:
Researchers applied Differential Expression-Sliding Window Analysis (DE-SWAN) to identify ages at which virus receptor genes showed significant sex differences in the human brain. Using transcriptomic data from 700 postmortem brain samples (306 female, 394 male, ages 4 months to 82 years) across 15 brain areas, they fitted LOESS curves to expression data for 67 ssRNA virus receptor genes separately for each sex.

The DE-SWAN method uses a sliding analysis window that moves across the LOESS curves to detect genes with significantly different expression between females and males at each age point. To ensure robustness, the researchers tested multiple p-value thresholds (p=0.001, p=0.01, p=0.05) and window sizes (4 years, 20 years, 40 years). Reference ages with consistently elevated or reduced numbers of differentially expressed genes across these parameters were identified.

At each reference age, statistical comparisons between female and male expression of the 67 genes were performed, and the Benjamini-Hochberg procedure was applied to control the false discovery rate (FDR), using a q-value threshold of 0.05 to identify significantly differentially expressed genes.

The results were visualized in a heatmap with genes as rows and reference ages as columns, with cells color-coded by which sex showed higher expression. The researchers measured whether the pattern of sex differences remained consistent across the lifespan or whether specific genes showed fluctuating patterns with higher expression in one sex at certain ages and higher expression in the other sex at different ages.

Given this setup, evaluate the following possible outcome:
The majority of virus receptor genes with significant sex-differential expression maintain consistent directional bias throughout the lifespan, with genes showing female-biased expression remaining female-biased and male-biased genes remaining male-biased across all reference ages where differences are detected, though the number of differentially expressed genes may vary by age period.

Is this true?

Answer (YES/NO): NO